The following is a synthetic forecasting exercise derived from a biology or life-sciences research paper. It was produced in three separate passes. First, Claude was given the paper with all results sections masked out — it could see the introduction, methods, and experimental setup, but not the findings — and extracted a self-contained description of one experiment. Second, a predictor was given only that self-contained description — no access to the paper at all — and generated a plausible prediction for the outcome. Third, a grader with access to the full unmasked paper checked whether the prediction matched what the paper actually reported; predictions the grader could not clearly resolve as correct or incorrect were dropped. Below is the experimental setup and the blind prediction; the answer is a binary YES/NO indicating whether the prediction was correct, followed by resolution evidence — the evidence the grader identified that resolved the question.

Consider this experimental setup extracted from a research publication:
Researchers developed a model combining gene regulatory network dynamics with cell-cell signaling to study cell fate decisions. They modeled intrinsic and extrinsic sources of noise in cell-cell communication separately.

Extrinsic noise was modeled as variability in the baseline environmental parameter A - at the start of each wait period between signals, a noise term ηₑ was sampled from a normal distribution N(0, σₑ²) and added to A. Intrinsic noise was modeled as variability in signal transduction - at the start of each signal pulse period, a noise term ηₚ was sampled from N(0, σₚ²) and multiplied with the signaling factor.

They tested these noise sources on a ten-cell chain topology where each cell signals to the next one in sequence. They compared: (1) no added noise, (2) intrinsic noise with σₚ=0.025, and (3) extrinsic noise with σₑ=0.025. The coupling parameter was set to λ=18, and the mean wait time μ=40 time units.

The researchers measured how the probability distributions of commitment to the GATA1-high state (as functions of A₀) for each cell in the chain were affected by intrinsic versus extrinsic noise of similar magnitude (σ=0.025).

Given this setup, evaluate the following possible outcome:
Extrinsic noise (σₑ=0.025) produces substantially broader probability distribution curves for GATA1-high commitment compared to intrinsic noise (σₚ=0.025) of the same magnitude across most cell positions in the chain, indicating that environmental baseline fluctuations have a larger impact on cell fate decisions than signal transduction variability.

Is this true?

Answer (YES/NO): YES